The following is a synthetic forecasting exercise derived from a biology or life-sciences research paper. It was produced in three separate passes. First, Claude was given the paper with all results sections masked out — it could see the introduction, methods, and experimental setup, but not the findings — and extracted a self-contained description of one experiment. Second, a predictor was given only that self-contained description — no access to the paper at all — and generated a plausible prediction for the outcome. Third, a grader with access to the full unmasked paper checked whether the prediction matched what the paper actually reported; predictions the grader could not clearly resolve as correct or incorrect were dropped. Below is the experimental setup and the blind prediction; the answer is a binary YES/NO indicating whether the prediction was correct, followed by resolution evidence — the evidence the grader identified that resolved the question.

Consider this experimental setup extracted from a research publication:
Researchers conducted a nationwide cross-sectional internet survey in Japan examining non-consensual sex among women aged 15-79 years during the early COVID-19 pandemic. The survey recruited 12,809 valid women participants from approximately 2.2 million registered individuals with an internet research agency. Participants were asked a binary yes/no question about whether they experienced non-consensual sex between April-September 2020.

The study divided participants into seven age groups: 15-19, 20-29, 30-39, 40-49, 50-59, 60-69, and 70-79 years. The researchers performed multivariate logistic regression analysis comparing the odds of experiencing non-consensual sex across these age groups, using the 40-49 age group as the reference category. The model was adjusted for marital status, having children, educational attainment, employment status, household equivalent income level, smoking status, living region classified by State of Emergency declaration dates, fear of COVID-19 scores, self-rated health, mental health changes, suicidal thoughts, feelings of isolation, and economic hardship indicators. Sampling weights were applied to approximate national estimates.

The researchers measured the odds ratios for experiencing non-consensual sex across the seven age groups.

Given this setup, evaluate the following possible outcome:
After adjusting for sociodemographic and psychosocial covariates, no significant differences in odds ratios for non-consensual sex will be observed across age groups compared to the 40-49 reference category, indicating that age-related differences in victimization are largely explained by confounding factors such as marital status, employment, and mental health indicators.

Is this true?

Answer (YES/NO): NO